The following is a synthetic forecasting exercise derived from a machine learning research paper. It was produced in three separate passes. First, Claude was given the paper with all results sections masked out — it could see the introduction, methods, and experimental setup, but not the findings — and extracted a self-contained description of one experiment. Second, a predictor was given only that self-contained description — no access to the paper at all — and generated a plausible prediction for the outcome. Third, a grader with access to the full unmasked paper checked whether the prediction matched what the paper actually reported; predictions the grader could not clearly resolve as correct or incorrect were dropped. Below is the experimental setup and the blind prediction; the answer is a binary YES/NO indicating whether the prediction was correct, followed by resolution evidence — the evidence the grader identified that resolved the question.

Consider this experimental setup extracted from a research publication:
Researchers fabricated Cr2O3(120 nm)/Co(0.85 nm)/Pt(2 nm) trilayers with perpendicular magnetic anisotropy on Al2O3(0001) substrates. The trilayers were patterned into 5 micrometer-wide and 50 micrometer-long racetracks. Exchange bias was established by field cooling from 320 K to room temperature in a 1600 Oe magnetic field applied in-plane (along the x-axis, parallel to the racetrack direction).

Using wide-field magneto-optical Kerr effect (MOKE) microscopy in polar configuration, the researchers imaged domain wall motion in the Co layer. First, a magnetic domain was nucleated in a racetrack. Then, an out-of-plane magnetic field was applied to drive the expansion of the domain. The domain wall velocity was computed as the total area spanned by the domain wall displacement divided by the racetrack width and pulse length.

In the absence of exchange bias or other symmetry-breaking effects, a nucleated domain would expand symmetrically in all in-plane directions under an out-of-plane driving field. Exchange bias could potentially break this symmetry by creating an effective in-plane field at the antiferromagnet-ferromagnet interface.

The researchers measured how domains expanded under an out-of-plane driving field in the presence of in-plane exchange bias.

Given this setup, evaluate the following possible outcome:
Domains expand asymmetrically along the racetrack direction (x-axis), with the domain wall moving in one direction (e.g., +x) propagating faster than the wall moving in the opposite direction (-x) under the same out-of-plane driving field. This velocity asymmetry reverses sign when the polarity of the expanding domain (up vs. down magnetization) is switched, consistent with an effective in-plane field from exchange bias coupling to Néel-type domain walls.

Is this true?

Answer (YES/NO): YES